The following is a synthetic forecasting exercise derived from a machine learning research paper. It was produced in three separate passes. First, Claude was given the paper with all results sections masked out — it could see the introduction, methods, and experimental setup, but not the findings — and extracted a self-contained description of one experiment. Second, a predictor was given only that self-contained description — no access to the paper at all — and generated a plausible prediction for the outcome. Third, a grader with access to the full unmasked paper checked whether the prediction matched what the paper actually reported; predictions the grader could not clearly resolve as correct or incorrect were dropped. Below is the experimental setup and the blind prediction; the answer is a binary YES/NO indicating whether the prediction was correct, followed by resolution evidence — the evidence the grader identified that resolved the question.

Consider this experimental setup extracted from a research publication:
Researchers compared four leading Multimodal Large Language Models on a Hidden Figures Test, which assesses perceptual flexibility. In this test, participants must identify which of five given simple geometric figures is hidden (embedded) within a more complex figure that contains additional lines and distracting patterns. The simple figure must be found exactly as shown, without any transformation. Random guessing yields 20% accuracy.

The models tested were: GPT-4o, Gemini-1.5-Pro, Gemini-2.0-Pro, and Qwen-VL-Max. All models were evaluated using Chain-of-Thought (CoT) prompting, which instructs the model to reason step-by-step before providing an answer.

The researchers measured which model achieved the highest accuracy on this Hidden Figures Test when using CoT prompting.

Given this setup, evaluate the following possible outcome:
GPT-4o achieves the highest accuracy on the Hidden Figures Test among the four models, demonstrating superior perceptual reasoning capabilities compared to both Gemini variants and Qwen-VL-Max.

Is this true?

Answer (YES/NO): NO